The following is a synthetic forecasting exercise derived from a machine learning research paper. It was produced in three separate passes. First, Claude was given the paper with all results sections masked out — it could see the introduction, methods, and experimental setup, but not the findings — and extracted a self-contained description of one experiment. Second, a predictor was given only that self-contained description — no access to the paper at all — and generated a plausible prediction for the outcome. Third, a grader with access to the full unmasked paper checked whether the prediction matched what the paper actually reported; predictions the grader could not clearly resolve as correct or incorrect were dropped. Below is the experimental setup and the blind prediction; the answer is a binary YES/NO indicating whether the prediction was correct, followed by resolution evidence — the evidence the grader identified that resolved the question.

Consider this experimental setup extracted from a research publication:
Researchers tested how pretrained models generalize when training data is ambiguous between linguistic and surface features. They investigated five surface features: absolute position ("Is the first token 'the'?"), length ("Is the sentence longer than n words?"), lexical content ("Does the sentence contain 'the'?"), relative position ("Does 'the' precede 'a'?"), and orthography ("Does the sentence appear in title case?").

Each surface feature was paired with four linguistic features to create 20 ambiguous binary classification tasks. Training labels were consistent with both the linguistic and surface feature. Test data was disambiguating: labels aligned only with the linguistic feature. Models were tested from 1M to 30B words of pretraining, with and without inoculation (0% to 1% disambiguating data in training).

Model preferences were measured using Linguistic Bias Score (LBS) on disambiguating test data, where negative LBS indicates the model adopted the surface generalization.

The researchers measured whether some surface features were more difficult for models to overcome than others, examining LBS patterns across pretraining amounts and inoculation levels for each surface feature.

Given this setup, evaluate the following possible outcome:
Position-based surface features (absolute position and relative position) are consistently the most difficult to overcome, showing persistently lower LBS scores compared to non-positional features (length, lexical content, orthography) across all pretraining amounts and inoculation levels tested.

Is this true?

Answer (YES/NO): NO